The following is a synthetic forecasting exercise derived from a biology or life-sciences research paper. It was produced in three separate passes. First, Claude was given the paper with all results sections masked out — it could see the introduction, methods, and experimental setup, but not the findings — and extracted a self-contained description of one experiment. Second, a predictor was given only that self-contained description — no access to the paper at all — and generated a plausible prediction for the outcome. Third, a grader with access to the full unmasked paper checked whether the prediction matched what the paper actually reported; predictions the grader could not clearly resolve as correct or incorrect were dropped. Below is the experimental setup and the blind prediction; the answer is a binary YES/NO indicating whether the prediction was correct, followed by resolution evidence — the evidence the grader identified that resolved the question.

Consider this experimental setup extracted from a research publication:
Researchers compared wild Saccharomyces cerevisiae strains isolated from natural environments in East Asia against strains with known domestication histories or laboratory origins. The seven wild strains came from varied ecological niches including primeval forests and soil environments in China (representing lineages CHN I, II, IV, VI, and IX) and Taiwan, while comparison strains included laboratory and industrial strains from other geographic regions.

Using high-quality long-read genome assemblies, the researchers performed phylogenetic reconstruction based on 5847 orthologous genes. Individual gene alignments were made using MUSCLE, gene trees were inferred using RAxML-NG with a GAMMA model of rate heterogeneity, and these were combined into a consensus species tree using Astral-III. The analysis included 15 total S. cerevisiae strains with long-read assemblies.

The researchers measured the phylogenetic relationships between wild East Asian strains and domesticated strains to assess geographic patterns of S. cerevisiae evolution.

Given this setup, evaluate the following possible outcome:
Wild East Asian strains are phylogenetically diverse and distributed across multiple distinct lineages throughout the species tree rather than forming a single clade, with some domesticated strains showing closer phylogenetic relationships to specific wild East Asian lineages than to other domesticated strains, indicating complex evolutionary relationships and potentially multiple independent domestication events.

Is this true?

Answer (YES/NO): NO